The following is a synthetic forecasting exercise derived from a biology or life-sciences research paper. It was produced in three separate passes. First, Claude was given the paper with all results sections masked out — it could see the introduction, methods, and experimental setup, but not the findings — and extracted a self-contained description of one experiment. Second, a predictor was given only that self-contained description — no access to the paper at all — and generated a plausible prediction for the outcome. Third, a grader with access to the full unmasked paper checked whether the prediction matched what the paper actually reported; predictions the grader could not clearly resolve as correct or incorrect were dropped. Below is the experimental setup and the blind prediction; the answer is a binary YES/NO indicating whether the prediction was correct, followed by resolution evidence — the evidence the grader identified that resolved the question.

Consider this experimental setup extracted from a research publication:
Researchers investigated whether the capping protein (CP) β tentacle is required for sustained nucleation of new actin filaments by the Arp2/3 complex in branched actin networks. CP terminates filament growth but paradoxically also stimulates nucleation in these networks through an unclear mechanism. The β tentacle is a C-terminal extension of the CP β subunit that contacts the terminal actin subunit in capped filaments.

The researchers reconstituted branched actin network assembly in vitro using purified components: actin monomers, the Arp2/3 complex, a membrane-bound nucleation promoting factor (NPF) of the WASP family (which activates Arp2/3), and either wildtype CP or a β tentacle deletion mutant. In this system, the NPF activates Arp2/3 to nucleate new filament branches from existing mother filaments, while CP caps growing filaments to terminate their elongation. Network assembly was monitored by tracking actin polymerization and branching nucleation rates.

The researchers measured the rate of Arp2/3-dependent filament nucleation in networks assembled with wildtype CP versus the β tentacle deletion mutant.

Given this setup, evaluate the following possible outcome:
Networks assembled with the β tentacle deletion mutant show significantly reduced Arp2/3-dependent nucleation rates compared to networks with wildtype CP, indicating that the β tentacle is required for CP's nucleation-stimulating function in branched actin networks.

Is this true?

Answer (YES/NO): YES